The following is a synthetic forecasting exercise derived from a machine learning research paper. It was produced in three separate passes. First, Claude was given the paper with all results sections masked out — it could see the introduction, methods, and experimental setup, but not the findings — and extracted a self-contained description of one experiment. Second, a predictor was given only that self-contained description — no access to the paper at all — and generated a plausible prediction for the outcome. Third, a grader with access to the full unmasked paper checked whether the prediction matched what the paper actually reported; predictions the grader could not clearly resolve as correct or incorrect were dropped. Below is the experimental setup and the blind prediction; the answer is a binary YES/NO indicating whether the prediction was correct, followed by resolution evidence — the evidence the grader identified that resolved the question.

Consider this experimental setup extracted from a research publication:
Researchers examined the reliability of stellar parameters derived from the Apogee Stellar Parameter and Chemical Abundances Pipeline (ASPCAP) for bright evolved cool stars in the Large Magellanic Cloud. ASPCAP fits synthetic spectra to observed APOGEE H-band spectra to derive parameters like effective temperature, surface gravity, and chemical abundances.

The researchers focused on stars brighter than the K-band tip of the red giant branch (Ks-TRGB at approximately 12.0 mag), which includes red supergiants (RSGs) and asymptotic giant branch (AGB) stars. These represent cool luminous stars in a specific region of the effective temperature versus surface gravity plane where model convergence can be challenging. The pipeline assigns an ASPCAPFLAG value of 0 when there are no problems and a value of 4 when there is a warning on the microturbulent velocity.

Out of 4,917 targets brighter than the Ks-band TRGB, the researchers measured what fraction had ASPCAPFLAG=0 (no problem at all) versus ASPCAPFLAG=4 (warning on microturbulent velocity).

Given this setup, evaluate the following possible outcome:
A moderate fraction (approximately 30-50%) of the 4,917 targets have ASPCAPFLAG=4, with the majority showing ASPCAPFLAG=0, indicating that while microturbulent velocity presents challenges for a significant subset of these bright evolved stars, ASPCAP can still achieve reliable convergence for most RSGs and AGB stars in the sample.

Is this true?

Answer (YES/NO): NO